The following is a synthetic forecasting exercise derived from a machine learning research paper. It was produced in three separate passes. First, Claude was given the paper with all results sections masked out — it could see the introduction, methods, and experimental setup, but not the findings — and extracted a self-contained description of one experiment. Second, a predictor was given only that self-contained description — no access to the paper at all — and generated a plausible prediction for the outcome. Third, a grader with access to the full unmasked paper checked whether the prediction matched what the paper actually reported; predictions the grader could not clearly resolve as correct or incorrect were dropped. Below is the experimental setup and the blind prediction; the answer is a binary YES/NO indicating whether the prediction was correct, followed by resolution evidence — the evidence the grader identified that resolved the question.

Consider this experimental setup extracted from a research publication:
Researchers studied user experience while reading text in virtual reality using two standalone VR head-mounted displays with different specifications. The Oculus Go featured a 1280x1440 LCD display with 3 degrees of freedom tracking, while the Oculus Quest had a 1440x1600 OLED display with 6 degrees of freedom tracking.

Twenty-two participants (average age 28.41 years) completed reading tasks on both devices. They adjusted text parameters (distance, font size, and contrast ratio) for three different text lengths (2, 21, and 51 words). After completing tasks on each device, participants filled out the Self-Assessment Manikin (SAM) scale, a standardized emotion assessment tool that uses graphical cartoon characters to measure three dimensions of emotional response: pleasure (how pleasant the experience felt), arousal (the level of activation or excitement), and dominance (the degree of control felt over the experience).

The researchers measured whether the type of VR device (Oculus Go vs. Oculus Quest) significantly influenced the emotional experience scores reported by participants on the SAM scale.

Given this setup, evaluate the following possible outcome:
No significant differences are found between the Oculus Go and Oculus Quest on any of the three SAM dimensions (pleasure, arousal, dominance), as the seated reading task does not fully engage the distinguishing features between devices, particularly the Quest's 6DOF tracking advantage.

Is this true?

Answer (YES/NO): NO